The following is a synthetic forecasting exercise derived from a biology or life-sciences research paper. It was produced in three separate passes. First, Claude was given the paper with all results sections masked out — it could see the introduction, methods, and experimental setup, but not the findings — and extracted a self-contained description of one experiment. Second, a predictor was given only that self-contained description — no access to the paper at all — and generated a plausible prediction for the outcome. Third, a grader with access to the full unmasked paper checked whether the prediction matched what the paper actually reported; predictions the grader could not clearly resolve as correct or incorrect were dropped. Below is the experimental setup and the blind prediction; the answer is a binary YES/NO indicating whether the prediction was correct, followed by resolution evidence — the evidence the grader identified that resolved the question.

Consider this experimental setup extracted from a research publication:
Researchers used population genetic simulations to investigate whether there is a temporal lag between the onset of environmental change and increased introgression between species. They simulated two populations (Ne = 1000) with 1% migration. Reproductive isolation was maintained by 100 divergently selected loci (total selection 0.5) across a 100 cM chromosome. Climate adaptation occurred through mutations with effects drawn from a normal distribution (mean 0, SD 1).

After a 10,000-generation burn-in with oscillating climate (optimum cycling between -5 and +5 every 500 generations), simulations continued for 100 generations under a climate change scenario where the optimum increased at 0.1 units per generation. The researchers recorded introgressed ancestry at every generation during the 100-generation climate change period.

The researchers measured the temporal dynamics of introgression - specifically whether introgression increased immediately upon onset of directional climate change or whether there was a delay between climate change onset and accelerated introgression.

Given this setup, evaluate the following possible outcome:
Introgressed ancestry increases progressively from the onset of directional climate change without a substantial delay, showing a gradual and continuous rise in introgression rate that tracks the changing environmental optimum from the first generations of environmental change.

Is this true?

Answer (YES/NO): NO